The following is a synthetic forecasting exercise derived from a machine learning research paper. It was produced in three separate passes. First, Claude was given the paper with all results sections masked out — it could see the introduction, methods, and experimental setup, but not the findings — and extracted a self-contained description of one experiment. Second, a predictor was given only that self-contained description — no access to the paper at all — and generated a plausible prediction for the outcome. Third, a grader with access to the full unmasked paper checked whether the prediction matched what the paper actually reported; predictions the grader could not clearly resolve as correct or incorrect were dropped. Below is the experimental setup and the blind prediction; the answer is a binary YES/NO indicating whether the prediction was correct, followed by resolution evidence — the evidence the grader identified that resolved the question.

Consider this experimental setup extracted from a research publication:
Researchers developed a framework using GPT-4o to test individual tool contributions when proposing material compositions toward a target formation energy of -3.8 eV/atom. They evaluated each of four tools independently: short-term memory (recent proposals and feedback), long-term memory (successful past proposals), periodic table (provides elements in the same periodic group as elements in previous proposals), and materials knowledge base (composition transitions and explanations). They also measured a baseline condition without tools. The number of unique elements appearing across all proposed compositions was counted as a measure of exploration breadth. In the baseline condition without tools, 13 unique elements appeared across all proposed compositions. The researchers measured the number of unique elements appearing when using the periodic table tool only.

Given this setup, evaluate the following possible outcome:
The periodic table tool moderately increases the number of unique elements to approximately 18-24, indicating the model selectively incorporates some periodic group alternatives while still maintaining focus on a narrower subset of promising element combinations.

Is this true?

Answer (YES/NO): NO